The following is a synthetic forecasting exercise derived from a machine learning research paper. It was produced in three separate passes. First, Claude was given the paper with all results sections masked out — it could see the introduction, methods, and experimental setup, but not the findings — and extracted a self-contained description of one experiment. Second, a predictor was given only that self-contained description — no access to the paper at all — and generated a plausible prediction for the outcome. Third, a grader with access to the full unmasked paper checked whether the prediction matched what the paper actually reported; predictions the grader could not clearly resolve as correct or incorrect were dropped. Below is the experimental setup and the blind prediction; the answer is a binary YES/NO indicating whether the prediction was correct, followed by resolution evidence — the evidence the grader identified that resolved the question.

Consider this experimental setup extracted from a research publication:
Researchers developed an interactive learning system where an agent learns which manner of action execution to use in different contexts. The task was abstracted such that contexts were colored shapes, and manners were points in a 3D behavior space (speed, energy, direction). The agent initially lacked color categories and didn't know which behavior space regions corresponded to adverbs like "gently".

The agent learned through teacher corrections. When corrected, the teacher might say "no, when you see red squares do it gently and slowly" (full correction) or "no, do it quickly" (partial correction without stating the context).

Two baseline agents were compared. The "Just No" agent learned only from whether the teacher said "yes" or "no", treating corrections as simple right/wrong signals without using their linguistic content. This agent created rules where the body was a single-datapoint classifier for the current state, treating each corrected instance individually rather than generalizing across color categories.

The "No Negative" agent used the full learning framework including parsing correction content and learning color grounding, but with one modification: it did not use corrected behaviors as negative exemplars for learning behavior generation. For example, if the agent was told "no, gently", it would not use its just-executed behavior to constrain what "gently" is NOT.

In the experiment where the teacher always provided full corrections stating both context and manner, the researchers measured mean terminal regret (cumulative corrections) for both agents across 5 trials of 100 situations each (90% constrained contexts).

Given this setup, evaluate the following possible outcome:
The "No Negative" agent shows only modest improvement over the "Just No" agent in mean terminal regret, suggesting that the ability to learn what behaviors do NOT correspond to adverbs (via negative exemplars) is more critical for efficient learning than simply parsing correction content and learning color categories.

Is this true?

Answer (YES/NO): NO